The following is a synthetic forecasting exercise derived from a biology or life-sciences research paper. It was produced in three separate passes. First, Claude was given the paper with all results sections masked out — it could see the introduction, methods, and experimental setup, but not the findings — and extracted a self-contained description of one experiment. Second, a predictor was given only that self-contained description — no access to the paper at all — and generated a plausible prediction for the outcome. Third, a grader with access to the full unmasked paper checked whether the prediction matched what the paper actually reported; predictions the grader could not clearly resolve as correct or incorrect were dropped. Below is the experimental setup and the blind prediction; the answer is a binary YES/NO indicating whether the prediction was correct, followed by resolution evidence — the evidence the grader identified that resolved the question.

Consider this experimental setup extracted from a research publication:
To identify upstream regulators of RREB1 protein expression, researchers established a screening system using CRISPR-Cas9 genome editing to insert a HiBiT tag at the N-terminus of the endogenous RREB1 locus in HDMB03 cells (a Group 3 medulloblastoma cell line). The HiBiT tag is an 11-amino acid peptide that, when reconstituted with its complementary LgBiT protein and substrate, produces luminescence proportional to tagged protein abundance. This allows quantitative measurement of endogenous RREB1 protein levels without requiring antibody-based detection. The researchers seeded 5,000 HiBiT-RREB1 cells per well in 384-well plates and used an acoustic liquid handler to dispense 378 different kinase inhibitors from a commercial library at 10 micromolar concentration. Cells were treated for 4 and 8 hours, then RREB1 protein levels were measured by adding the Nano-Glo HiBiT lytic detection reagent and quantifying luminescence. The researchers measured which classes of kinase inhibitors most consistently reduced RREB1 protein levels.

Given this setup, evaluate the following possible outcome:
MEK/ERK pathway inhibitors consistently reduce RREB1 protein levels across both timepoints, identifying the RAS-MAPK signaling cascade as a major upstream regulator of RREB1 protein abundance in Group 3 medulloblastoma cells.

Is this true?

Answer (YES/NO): NO